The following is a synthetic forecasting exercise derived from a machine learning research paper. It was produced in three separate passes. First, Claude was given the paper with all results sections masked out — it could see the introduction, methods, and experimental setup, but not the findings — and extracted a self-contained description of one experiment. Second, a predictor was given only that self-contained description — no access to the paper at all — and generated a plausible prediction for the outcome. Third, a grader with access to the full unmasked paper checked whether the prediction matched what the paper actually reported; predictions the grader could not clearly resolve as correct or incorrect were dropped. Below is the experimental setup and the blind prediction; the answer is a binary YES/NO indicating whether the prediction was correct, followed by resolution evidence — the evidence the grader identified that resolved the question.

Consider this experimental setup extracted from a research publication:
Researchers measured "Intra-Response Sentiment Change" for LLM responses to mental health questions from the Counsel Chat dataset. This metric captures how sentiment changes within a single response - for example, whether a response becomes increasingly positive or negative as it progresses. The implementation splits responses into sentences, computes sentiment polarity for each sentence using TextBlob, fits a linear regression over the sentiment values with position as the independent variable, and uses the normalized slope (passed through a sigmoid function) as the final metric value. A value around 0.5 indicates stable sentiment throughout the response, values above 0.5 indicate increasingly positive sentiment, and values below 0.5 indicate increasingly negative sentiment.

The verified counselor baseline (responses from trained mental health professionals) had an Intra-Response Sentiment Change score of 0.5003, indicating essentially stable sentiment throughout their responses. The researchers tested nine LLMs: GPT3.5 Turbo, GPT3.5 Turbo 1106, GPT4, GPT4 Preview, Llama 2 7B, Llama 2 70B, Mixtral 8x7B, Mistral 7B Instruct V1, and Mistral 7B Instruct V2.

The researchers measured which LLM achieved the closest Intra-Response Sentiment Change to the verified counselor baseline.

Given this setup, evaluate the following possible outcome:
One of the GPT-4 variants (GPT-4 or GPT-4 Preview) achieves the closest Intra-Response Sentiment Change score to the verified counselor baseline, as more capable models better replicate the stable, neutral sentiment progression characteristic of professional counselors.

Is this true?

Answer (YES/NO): YES